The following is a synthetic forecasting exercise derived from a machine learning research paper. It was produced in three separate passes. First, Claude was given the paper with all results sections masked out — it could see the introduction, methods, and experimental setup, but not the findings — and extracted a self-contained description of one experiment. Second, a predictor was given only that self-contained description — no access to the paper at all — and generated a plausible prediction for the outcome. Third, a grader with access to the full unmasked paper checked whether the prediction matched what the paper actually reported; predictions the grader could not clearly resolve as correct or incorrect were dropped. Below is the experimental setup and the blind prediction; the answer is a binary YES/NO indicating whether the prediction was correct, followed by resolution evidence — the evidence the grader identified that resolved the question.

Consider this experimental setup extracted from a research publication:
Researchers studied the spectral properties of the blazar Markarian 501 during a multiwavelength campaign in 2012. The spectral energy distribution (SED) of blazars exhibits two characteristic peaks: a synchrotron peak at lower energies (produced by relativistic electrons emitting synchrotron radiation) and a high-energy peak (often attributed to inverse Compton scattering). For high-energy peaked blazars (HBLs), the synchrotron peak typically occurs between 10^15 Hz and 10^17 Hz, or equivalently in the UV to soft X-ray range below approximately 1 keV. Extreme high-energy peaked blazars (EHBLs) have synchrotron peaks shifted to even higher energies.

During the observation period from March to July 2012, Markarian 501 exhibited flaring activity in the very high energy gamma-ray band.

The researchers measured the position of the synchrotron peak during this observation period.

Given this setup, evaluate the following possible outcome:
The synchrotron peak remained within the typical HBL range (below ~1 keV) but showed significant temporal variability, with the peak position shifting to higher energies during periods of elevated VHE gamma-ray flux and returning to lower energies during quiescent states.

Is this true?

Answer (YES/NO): NO